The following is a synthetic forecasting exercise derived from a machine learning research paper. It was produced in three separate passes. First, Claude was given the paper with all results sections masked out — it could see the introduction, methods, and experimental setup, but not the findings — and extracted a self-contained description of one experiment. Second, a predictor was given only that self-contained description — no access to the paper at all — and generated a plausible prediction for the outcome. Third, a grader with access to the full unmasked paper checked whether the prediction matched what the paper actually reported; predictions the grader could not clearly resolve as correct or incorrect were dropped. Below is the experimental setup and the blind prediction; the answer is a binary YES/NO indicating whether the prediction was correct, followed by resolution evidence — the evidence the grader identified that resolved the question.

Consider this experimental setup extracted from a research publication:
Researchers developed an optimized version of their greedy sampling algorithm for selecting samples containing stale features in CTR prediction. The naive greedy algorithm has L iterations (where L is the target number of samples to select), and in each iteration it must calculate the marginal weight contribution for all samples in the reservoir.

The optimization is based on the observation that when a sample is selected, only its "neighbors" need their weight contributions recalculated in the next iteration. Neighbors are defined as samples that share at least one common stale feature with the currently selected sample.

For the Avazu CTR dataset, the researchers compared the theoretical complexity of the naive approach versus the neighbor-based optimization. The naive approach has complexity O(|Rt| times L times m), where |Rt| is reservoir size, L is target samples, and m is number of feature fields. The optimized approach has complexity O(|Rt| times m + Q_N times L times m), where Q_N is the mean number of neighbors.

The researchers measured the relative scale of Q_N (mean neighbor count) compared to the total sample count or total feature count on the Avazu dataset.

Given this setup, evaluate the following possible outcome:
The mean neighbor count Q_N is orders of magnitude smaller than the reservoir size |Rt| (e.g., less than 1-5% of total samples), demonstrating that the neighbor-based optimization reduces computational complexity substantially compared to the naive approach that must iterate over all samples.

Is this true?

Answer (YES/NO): YES